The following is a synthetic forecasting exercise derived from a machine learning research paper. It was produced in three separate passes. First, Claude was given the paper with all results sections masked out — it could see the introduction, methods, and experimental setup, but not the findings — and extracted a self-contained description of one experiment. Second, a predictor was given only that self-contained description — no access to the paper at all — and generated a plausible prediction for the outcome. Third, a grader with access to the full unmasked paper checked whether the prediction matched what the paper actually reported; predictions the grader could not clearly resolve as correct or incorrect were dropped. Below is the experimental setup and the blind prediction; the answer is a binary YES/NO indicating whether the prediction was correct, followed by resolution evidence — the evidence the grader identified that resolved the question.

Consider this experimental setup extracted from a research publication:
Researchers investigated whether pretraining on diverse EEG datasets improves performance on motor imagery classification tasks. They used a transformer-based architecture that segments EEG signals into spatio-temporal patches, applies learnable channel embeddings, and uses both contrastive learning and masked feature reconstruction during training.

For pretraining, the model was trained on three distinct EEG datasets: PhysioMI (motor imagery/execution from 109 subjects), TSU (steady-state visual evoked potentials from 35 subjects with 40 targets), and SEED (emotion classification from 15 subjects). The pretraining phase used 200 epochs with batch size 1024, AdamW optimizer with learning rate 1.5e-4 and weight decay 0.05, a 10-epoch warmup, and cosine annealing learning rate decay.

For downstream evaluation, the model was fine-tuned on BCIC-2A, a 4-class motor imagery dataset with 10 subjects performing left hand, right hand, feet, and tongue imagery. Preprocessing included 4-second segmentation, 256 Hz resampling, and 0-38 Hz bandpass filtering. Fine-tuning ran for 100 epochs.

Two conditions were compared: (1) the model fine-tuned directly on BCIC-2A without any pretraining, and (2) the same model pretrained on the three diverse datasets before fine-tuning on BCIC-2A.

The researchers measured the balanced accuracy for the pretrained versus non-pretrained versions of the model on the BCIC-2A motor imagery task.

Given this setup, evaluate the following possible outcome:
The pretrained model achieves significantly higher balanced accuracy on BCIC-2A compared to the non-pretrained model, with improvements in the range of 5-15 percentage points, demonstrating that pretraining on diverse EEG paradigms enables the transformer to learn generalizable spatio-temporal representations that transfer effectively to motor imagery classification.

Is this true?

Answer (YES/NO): YES